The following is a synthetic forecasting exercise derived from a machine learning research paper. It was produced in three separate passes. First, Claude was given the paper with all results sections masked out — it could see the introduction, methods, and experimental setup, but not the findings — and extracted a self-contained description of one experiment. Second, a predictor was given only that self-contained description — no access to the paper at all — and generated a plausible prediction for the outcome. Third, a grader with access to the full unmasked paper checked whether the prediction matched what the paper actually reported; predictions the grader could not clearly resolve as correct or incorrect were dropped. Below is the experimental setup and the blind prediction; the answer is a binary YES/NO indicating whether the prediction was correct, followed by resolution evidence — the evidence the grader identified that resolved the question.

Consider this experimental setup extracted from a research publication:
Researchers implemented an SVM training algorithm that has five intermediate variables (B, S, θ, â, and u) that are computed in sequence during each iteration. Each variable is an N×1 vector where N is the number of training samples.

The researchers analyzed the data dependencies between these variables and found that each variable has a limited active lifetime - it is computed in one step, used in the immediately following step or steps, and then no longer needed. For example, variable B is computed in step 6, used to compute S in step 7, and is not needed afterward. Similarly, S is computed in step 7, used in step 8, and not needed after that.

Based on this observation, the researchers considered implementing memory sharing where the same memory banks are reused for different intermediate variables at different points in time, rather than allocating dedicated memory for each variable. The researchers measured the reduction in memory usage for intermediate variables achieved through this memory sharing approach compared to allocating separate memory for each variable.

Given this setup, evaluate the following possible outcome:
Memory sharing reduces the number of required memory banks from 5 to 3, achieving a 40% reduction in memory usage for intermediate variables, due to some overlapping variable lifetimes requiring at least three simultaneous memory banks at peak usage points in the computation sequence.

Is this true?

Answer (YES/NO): NO